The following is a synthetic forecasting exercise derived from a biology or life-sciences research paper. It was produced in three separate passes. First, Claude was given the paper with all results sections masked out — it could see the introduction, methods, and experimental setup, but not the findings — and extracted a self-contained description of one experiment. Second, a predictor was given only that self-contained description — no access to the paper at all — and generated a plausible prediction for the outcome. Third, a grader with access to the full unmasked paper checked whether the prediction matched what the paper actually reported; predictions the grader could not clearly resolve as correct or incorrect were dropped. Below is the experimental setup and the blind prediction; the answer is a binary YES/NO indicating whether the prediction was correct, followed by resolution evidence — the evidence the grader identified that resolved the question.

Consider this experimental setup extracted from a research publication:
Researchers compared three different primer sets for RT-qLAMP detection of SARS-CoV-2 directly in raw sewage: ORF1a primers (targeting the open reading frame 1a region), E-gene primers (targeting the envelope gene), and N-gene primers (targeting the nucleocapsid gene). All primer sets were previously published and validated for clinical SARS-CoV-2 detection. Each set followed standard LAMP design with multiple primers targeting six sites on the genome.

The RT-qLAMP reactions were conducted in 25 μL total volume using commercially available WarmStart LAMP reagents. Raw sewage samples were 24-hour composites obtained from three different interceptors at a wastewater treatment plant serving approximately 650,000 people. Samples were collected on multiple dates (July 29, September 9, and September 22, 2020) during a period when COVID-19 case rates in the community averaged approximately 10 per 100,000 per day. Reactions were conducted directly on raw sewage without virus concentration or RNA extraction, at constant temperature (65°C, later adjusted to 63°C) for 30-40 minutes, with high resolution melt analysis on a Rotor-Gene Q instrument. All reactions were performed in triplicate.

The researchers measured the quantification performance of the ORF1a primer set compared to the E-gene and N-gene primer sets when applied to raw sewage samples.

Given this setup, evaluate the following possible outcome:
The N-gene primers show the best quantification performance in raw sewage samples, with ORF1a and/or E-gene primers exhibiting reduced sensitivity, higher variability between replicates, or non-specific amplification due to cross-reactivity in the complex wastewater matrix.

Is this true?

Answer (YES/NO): NO